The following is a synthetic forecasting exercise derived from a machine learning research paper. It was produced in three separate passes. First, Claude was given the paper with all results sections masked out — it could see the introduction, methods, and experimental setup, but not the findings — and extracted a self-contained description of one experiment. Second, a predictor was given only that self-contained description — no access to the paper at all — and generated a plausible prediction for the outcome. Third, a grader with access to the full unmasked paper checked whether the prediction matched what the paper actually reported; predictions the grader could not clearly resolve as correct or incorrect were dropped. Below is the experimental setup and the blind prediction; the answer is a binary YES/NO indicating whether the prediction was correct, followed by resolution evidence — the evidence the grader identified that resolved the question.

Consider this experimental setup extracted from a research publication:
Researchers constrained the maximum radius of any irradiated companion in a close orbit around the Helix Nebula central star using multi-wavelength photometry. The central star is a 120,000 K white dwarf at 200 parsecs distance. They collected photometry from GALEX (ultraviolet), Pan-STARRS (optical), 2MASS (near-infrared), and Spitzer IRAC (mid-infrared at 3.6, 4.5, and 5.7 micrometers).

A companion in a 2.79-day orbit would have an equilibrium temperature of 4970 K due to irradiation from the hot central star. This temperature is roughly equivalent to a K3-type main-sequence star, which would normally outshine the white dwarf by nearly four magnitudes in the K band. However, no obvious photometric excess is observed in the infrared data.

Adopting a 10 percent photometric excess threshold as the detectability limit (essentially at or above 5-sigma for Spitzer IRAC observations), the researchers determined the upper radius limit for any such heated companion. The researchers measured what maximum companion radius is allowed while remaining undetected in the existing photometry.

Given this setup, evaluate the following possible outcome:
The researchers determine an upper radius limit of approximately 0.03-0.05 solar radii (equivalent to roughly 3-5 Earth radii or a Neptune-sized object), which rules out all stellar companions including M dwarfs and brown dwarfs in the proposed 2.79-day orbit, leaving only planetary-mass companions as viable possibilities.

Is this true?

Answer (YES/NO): NO